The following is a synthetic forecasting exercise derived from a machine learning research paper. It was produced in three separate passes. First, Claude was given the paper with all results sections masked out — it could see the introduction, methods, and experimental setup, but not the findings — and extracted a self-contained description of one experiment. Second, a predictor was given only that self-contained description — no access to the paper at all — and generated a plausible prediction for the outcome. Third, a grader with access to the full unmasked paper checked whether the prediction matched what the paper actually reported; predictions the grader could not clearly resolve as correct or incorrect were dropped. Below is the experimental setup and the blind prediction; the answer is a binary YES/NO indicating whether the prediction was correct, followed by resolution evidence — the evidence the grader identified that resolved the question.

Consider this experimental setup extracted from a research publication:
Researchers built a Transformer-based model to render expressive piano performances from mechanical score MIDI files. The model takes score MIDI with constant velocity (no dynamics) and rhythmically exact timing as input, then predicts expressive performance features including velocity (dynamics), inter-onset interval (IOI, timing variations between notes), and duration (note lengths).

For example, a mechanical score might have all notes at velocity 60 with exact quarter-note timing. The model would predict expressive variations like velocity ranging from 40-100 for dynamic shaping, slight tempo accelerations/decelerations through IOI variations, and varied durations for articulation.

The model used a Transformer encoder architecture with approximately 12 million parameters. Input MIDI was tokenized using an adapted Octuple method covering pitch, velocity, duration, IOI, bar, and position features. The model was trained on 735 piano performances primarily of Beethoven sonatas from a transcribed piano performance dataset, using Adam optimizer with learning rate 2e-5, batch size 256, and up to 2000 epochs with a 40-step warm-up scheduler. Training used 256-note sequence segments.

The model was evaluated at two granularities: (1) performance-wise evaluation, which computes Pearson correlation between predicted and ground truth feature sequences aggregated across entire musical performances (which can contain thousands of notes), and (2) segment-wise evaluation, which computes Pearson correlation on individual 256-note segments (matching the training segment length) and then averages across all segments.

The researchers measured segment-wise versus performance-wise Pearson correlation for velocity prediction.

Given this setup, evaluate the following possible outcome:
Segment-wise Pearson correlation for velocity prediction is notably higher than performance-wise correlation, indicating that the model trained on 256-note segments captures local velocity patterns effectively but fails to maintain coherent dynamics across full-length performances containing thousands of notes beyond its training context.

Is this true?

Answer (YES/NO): NO